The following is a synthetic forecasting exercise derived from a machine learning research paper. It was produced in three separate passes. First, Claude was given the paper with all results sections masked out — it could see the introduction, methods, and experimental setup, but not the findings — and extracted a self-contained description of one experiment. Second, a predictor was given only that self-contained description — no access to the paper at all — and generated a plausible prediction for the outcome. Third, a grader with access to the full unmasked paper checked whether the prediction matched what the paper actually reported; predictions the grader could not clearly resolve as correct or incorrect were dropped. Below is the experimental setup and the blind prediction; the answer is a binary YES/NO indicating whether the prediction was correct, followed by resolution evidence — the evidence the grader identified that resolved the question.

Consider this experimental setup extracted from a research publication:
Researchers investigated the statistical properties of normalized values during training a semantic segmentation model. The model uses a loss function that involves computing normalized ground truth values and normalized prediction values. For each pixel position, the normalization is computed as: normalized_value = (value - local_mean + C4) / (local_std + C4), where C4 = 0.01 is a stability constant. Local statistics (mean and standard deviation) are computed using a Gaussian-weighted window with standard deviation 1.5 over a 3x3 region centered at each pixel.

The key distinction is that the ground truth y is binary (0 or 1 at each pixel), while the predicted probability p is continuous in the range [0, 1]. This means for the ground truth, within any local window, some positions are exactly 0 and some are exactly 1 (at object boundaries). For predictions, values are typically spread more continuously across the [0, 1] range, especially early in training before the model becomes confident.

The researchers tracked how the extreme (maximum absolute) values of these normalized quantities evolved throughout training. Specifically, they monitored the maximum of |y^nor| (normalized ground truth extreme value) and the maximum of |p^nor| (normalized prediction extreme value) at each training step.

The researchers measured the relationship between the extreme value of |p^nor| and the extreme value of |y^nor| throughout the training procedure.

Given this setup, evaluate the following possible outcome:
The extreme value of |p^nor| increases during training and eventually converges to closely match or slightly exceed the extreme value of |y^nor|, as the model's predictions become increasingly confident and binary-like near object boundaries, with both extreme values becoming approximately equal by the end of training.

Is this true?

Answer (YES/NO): NO